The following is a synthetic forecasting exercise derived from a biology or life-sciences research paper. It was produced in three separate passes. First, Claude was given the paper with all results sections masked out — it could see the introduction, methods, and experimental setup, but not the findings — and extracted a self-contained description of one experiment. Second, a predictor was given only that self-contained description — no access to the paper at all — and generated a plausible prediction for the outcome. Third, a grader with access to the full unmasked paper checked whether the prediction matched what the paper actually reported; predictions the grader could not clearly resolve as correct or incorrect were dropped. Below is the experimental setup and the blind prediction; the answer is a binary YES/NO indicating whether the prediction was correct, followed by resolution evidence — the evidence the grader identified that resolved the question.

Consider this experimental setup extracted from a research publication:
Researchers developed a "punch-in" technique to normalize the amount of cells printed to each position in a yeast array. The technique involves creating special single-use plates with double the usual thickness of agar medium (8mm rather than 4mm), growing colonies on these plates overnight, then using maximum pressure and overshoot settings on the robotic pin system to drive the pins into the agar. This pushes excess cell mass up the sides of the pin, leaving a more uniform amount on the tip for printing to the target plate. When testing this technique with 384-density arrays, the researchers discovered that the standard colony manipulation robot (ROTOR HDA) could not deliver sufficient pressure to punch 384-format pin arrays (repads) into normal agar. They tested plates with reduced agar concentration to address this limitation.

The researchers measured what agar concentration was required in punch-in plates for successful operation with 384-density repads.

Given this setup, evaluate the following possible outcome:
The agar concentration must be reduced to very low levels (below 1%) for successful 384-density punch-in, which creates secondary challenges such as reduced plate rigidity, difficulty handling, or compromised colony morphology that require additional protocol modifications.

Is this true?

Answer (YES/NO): NO